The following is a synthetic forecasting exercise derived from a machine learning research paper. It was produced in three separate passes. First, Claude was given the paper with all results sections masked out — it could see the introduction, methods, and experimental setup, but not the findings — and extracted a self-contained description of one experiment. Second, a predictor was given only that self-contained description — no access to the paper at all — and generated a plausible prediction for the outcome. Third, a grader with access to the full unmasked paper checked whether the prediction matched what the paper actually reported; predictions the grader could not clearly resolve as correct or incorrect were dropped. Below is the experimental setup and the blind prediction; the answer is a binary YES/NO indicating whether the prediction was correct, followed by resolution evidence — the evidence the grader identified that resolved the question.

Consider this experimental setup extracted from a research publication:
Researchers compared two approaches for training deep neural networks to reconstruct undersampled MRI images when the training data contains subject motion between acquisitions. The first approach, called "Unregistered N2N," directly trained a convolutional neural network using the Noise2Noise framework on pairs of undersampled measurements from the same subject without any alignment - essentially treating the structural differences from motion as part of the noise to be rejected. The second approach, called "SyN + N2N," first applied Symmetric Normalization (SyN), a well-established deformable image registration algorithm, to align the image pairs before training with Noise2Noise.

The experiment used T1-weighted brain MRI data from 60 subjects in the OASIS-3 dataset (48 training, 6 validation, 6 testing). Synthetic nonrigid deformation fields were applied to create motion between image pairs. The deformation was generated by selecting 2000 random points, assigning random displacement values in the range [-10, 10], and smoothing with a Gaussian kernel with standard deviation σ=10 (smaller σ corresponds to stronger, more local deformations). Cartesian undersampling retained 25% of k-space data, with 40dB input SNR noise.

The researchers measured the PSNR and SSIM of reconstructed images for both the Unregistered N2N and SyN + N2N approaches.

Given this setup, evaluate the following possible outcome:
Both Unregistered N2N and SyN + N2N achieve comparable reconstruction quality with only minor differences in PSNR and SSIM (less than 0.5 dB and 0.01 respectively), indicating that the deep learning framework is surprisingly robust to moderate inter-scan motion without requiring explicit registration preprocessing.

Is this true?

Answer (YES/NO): NO